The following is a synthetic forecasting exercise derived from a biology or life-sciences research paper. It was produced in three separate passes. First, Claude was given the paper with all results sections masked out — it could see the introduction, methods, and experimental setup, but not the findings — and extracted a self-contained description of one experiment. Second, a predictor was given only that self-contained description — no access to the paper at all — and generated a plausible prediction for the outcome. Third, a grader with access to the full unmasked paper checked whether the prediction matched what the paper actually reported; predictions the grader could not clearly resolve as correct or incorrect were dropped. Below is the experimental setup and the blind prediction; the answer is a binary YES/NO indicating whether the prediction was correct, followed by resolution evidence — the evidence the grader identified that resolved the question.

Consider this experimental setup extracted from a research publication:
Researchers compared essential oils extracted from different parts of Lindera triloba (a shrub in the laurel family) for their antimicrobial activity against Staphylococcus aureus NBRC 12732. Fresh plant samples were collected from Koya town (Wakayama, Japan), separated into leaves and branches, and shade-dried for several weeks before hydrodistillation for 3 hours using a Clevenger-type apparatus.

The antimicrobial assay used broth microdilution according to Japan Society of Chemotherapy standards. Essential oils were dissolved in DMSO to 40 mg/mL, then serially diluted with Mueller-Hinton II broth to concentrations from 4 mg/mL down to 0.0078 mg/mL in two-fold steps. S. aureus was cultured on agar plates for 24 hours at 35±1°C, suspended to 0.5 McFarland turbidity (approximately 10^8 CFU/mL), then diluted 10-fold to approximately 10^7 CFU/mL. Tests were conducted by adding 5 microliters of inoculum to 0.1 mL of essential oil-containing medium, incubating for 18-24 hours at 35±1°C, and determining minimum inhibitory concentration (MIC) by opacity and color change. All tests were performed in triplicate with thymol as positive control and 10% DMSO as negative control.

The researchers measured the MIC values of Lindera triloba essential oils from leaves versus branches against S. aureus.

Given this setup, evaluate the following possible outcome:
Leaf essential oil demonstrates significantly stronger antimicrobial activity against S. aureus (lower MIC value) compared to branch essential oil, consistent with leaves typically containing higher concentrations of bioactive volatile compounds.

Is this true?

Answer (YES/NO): NO